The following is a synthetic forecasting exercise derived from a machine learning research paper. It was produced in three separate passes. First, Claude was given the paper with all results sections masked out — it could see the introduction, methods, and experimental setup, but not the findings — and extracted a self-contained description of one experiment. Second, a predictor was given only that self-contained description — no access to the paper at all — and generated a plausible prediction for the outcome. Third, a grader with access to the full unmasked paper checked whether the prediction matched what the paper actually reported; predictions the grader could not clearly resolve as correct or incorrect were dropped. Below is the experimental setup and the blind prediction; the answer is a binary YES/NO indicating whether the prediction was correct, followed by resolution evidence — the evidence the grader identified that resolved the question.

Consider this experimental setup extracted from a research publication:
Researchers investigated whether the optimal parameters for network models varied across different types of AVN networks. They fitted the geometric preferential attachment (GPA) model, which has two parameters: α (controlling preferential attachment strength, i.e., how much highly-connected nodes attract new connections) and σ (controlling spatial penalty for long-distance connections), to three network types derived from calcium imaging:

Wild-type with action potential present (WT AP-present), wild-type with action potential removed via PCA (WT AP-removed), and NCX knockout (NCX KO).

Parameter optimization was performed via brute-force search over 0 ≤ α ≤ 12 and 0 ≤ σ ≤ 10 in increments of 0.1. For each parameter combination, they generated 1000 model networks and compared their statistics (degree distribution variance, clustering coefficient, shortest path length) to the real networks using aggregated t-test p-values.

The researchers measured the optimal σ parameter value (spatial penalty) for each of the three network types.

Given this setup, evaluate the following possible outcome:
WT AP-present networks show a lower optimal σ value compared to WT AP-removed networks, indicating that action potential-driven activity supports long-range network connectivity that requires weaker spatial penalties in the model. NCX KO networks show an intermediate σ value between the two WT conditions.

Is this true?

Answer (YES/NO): NO